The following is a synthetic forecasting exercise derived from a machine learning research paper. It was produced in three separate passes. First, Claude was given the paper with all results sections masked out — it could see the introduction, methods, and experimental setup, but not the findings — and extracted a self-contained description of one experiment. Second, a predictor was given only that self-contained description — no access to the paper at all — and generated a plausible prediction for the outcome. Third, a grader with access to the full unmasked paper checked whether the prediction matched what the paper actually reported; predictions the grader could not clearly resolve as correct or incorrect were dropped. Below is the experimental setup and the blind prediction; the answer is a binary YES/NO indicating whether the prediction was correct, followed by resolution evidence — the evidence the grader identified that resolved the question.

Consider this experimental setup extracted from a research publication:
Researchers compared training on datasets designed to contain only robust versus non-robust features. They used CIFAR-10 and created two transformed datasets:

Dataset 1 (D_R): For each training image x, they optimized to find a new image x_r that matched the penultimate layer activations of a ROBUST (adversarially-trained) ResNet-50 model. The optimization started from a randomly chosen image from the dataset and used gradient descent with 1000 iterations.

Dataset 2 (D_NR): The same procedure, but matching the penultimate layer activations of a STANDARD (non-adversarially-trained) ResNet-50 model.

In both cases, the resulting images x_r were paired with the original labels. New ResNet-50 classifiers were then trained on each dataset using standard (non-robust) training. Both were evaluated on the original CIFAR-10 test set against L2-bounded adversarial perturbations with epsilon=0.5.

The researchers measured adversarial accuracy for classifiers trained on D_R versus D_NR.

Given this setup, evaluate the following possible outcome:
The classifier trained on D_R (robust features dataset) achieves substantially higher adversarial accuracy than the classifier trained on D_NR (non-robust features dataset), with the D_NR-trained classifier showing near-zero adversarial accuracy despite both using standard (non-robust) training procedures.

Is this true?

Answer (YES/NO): YES